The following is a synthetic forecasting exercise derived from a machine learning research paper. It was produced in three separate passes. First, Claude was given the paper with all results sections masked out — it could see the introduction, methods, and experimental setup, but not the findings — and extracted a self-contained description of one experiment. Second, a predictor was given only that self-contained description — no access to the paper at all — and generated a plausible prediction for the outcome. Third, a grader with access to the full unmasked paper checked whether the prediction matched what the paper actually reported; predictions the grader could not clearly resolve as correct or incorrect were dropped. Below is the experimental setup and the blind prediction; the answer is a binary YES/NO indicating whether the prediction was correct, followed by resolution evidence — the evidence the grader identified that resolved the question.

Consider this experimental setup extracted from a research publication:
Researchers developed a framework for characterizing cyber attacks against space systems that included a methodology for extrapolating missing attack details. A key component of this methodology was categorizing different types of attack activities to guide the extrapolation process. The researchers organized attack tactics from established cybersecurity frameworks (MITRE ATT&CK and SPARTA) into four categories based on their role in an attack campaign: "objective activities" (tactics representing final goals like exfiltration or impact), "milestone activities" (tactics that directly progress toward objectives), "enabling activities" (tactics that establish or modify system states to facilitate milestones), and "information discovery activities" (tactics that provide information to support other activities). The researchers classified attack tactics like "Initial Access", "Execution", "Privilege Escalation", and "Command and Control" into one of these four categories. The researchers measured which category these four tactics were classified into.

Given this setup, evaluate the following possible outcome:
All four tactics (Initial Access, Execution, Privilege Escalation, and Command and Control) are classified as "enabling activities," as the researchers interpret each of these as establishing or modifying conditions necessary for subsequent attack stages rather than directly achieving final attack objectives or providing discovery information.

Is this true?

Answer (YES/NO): NO